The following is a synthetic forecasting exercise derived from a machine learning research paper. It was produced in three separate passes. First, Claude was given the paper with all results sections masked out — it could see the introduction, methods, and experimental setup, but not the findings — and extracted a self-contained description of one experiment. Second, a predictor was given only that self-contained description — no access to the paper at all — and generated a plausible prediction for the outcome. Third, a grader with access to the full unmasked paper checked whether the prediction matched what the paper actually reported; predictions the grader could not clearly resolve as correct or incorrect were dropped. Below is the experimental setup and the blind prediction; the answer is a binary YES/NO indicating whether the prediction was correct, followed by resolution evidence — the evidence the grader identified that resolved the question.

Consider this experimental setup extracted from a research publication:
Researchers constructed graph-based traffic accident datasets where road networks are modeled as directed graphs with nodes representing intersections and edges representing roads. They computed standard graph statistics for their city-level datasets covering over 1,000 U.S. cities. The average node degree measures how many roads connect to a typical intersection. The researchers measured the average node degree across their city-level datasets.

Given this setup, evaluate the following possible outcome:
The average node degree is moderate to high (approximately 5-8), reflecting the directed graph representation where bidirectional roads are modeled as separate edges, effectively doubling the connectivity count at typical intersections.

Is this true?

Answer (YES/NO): NO